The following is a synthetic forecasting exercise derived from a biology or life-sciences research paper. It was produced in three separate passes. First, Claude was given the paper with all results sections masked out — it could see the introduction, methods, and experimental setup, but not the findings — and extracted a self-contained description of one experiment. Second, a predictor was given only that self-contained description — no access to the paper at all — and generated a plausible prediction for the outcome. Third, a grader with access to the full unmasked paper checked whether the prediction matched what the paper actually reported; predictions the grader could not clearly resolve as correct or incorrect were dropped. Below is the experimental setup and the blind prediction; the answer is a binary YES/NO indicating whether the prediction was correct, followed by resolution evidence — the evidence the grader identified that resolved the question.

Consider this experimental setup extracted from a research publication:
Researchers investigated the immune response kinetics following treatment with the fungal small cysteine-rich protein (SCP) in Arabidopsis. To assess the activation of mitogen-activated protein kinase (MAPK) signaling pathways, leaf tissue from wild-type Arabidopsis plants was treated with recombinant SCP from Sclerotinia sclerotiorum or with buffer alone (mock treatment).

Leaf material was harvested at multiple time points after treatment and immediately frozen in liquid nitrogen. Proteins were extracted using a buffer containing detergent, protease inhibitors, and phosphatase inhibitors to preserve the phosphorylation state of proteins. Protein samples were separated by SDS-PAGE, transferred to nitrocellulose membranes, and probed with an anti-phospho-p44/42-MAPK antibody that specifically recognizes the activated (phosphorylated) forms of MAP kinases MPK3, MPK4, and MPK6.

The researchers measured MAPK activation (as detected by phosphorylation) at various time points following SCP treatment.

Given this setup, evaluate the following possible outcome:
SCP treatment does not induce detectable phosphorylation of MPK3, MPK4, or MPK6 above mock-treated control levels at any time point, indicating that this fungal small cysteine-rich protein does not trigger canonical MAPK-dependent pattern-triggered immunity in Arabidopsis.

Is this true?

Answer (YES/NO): NO